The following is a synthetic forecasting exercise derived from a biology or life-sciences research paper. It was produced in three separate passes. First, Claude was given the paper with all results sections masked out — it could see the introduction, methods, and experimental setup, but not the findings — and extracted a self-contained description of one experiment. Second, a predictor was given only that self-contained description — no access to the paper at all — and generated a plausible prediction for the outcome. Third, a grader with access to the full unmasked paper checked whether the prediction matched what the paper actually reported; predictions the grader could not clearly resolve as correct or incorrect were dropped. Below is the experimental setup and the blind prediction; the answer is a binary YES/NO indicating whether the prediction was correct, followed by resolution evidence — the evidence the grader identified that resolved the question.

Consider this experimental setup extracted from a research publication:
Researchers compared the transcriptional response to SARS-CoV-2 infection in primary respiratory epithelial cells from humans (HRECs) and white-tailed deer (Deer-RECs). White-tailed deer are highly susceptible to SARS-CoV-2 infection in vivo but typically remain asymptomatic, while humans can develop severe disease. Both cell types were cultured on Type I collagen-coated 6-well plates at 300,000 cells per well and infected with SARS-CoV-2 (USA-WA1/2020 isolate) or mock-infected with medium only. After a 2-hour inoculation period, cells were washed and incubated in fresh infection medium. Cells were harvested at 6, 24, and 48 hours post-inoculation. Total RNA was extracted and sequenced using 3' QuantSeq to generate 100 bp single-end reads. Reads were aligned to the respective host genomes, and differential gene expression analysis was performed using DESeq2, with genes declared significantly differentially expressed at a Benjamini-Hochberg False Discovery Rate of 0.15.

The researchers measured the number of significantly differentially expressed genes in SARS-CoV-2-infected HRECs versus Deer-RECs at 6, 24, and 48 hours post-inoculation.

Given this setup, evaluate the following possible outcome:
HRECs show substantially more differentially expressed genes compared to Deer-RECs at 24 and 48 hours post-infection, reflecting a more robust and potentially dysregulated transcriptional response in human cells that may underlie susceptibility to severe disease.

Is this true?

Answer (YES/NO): NO